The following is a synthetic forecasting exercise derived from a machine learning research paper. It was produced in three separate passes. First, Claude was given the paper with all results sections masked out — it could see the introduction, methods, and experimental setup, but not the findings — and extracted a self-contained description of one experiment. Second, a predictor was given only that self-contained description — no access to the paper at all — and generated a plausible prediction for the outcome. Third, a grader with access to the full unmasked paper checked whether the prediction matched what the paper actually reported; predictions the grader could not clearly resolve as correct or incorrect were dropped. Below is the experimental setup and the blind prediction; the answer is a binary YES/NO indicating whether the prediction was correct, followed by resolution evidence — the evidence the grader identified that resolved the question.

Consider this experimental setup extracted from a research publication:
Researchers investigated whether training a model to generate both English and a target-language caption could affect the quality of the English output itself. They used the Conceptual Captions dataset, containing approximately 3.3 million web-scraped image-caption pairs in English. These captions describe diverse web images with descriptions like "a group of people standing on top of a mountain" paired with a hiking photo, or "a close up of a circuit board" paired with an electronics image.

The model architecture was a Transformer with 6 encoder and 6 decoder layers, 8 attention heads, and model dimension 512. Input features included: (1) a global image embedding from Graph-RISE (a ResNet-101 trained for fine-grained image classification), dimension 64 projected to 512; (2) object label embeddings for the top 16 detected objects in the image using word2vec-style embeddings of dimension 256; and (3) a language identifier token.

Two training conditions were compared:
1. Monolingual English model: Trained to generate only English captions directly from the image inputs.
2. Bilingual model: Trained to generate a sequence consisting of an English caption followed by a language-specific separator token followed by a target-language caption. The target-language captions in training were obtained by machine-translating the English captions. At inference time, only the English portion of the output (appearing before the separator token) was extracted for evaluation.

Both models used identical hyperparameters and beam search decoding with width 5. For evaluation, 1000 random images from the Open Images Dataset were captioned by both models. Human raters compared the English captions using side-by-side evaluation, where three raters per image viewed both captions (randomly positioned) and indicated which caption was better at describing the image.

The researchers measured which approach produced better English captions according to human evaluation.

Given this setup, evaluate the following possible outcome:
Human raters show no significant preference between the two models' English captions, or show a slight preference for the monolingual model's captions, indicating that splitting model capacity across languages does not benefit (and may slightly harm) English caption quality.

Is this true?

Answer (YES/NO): NO